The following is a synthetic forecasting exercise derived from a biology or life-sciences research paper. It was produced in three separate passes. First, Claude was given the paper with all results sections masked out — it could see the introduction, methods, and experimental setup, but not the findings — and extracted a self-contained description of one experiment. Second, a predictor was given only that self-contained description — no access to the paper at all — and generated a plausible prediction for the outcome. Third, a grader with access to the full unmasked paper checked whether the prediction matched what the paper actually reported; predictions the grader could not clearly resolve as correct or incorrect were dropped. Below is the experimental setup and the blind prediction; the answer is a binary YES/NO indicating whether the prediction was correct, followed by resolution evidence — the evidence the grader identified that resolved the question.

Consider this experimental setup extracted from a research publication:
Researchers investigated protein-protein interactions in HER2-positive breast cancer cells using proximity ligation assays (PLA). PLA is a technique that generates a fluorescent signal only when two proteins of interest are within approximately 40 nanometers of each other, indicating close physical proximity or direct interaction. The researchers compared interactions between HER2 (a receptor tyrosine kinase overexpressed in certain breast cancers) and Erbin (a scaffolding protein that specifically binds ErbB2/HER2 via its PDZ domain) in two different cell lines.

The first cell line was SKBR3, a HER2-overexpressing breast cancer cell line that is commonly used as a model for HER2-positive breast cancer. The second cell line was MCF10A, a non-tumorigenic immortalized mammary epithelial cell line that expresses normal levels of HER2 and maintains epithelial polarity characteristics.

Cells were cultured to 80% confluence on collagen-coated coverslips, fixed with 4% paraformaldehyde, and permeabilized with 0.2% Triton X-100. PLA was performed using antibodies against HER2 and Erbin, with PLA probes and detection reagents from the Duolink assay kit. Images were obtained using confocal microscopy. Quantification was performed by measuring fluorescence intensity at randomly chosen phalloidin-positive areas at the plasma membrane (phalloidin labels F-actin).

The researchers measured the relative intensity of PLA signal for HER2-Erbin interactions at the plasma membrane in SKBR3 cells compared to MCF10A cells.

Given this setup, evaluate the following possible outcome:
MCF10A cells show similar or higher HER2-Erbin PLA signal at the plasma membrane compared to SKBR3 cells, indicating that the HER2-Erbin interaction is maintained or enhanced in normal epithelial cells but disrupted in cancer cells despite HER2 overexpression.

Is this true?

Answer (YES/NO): NO